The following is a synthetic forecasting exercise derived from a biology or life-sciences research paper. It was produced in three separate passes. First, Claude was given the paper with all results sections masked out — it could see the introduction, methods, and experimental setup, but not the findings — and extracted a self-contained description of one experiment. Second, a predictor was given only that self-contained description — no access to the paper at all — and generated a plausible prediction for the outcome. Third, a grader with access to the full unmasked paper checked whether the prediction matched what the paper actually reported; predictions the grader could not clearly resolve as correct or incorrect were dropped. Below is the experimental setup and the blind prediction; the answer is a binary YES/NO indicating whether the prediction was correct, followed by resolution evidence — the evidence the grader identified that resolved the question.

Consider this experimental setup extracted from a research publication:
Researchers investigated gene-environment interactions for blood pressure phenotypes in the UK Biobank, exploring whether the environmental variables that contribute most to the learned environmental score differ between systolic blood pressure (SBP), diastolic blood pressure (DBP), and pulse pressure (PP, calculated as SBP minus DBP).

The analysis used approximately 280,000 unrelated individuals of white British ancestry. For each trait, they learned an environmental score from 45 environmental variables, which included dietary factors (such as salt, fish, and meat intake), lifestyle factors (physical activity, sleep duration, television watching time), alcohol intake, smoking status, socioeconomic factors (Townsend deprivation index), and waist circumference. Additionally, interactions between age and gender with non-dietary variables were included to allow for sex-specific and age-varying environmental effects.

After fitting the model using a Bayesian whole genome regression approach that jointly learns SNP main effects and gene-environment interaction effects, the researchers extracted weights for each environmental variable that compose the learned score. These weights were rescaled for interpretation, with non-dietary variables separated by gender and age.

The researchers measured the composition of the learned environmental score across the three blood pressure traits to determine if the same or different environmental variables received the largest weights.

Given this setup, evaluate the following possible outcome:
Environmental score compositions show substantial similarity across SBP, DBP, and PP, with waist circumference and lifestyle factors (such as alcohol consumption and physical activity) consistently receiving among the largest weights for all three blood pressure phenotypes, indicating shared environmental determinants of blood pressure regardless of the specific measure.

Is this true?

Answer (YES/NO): NO